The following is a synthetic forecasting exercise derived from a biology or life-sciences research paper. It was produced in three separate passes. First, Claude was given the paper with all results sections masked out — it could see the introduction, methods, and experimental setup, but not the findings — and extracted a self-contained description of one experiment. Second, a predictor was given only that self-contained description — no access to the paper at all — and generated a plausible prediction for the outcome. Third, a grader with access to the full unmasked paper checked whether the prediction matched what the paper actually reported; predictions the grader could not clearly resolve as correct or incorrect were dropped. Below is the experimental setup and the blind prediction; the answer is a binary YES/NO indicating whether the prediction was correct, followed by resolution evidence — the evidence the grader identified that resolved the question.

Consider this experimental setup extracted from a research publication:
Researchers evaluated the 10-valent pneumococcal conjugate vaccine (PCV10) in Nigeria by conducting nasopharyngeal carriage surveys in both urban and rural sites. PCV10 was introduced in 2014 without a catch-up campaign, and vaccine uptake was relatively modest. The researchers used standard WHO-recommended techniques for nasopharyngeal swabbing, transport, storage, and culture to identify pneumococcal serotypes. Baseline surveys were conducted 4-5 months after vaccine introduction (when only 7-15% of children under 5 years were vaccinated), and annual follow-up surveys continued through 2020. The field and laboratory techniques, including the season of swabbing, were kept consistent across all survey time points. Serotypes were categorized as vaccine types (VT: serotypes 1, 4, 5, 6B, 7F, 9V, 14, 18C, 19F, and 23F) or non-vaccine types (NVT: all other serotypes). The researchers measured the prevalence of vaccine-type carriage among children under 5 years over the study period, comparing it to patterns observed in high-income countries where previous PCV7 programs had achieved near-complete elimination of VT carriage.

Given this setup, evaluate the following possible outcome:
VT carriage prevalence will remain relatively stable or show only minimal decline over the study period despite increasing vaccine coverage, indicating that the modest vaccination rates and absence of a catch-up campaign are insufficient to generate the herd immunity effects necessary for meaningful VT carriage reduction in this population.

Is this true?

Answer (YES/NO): NO